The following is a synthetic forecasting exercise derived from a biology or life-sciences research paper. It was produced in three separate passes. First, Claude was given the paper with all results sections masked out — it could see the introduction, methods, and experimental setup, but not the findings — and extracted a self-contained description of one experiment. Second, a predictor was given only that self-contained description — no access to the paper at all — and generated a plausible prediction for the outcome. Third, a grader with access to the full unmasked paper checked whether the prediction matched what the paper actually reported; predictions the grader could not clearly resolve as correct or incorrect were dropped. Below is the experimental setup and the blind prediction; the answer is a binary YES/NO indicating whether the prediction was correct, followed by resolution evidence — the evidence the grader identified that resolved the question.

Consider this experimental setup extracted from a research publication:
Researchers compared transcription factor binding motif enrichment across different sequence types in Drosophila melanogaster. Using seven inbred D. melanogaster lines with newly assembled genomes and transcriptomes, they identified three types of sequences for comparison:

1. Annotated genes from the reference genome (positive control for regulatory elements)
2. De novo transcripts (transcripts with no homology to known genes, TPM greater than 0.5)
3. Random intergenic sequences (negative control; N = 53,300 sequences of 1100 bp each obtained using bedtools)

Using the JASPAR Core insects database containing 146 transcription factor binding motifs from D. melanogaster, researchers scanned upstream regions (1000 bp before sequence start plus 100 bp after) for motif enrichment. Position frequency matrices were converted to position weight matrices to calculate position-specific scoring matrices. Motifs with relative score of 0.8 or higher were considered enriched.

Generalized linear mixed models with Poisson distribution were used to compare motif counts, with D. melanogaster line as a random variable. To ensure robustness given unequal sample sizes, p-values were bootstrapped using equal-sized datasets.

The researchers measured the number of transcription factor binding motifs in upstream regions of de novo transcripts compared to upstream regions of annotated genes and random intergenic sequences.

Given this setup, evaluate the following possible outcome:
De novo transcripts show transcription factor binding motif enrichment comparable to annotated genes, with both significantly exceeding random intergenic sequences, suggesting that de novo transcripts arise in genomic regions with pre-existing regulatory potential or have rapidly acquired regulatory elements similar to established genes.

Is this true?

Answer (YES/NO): NO